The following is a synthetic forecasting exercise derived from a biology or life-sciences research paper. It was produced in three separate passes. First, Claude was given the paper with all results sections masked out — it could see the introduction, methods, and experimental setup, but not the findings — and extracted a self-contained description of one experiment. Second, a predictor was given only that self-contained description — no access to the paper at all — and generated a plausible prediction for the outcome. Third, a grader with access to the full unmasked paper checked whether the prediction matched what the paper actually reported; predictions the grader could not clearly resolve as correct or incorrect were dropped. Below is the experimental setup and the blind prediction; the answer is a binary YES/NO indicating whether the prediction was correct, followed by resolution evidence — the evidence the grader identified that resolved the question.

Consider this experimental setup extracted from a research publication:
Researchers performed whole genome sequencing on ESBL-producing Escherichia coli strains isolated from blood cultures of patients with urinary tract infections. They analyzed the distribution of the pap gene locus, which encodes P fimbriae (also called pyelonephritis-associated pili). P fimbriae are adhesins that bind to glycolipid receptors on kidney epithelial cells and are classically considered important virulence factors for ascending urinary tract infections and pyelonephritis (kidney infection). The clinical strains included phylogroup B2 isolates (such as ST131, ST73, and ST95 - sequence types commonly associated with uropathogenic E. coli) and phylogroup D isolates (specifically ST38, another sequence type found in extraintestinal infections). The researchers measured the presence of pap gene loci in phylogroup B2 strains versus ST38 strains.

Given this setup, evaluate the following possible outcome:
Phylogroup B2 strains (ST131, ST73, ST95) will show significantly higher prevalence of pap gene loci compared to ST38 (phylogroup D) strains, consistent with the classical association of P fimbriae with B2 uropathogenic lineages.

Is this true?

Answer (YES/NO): YES